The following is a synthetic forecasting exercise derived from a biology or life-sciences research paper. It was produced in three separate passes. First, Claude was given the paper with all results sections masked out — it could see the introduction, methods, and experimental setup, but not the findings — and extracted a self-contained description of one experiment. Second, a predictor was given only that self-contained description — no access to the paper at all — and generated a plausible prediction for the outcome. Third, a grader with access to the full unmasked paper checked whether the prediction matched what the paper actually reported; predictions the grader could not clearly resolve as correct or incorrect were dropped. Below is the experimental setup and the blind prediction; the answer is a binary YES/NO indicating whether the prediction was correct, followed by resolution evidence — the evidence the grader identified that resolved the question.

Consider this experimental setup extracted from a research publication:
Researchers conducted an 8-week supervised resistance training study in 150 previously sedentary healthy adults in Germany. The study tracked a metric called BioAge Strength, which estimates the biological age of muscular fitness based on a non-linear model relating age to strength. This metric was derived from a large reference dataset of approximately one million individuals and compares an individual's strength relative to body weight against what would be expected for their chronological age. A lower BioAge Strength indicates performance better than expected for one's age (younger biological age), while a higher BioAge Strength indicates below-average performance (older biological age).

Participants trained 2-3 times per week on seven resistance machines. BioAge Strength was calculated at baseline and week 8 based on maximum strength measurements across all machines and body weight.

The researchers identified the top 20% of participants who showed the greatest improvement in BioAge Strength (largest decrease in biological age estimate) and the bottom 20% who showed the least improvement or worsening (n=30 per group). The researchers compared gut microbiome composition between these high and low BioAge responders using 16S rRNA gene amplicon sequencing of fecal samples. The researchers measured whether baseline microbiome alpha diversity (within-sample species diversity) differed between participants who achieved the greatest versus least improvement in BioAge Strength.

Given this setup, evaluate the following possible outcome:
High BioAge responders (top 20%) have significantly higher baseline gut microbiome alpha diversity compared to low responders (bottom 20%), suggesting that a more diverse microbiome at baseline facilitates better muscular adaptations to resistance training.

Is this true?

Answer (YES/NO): NO